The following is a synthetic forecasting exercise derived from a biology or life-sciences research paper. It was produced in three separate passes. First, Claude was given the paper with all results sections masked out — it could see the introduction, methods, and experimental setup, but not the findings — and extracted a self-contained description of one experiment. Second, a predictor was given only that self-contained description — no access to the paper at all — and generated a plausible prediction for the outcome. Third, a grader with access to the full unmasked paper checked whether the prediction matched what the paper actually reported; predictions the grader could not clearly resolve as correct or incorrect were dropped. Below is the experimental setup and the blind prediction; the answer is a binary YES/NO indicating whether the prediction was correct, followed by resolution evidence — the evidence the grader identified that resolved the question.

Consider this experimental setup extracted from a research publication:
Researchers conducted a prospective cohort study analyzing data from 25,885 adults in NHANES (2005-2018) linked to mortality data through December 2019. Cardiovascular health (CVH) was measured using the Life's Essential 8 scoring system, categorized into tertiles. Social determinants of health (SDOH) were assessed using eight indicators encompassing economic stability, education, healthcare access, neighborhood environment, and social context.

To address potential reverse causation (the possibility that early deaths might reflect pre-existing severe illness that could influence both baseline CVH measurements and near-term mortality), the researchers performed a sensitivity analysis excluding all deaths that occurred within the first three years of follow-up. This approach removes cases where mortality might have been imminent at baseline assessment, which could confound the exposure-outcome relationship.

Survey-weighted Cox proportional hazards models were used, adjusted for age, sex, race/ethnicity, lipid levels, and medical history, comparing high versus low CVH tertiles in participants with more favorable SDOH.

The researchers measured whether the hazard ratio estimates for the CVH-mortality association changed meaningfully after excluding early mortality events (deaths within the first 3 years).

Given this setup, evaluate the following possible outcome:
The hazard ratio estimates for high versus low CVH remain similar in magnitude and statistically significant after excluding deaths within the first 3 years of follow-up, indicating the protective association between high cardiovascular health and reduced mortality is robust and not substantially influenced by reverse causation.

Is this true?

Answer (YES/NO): NO